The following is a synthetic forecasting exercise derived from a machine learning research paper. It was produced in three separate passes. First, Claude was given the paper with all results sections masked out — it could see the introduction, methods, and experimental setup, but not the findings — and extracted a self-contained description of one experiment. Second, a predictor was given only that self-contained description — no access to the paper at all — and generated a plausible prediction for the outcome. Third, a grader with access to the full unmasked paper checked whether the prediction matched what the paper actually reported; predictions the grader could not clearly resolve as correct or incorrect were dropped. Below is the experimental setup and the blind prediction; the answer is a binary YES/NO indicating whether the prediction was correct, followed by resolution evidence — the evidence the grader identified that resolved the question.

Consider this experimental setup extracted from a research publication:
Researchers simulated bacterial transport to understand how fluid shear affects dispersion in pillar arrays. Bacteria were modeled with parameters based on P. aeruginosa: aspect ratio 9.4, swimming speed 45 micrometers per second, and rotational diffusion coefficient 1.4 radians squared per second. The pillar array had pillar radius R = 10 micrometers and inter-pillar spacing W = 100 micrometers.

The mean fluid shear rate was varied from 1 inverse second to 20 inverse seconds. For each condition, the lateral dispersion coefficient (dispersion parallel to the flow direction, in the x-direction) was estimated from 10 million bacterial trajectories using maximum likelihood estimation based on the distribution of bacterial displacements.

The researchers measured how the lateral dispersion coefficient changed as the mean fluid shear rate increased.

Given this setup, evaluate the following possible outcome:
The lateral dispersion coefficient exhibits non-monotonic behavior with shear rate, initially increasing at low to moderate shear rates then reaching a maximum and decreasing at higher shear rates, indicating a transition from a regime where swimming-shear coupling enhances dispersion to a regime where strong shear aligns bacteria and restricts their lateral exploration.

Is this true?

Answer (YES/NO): NO